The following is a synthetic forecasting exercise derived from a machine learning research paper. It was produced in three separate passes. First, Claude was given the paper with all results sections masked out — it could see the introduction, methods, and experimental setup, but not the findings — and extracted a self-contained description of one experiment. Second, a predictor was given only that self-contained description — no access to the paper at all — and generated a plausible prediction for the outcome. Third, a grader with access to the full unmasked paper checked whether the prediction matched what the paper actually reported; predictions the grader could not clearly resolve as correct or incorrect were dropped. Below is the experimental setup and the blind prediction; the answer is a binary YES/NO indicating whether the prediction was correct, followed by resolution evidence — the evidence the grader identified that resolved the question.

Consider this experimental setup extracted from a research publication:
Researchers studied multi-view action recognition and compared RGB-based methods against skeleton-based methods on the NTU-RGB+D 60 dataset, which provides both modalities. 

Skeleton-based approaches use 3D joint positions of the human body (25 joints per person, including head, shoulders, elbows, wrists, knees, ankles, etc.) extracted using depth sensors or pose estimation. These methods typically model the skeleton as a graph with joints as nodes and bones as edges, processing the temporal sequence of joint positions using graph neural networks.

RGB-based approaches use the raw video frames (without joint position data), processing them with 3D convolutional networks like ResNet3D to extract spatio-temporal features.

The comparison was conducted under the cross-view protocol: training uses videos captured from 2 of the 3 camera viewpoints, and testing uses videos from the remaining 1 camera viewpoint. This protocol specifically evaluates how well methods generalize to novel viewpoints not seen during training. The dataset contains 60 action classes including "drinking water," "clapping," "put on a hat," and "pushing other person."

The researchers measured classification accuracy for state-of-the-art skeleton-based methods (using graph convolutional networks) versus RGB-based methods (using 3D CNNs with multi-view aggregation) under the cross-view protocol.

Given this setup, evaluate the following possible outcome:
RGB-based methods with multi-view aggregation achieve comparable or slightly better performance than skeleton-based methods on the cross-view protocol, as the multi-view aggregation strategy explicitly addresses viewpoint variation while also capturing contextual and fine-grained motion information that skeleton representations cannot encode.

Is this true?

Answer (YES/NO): YES